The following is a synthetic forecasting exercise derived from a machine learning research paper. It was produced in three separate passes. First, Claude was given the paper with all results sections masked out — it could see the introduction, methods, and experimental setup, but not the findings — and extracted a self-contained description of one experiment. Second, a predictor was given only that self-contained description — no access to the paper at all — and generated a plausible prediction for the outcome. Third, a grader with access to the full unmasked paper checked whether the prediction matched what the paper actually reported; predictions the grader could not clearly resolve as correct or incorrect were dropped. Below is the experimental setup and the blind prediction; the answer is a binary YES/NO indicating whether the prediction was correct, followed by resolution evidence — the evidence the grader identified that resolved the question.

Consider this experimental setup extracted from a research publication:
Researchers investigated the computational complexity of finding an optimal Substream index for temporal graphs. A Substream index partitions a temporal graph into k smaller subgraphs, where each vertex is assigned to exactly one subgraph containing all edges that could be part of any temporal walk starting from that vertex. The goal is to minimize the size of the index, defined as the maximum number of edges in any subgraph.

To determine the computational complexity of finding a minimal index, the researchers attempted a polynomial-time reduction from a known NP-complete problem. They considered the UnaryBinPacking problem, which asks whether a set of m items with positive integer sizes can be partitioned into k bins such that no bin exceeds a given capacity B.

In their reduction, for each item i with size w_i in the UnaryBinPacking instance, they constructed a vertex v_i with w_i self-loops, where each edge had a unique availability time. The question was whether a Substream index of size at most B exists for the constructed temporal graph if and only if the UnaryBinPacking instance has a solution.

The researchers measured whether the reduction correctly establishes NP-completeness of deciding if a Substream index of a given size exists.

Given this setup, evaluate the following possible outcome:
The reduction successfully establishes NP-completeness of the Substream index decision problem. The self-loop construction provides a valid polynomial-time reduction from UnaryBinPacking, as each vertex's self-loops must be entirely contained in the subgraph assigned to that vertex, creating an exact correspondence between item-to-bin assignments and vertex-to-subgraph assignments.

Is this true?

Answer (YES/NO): YES